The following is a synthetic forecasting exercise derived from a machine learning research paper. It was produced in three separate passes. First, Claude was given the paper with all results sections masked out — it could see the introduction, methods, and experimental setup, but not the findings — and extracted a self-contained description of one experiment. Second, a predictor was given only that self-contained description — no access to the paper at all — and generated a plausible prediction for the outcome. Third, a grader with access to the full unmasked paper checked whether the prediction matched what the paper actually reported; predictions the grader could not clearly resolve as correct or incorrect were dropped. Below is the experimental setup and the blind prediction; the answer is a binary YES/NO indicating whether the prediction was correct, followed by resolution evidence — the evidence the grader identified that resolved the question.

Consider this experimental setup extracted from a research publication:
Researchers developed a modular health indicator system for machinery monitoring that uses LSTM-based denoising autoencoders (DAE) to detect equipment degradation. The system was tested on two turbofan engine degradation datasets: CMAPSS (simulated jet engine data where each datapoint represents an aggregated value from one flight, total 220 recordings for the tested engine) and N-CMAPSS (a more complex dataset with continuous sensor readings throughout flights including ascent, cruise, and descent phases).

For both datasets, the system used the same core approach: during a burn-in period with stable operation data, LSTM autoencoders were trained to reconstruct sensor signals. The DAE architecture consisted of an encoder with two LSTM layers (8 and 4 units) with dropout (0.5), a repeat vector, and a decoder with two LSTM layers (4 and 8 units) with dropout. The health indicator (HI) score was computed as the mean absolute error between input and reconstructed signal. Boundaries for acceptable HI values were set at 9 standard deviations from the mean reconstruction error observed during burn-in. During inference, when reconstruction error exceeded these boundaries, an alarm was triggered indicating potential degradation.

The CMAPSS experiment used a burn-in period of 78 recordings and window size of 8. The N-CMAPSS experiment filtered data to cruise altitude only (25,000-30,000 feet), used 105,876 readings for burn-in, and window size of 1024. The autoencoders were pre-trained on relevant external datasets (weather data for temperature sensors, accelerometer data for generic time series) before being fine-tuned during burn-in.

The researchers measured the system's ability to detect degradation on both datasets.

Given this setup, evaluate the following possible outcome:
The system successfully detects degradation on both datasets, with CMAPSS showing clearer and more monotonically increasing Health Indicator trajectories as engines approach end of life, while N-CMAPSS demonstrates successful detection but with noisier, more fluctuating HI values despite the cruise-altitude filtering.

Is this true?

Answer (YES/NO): NO